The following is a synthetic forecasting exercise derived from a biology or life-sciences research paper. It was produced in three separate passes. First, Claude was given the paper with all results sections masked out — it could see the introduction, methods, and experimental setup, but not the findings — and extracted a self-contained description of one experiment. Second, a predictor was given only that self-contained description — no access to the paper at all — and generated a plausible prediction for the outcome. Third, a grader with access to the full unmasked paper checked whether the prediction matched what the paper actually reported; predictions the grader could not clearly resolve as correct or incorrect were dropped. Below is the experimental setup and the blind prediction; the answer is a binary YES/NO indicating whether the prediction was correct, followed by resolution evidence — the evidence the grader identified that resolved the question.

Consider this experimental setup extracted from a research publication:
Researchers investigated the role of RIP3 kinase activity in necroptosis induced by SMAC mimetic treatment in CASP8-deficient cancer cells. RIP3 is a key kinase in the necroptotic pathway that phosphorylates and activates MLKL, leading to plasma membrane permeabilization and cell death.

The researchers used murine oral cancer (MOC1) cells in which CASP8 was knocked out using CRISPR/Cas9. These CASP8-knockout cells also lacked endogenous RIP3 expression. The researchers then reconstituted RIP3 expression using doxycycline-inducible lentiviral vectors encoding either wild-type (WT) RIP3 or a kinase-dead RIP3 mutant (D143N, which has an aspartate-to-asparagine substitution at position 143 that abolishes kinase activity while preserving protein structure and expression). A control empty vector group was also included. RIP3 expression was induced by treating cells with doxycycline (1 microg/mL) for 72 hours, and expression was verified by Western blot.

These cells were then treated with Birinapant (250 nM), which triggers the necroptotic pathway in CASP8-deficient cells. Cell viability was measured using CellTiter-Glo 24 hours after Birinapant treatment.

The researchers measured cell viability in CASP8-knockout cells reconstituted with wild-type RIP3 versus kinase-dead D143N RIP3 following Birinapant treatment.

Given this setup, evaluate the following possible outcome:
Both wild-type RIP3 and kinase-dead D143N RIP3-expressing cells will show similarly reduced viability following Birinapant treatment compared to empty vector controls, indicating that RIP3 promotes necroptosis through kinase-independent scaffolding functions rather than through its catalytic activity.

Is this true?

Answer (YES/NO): NO